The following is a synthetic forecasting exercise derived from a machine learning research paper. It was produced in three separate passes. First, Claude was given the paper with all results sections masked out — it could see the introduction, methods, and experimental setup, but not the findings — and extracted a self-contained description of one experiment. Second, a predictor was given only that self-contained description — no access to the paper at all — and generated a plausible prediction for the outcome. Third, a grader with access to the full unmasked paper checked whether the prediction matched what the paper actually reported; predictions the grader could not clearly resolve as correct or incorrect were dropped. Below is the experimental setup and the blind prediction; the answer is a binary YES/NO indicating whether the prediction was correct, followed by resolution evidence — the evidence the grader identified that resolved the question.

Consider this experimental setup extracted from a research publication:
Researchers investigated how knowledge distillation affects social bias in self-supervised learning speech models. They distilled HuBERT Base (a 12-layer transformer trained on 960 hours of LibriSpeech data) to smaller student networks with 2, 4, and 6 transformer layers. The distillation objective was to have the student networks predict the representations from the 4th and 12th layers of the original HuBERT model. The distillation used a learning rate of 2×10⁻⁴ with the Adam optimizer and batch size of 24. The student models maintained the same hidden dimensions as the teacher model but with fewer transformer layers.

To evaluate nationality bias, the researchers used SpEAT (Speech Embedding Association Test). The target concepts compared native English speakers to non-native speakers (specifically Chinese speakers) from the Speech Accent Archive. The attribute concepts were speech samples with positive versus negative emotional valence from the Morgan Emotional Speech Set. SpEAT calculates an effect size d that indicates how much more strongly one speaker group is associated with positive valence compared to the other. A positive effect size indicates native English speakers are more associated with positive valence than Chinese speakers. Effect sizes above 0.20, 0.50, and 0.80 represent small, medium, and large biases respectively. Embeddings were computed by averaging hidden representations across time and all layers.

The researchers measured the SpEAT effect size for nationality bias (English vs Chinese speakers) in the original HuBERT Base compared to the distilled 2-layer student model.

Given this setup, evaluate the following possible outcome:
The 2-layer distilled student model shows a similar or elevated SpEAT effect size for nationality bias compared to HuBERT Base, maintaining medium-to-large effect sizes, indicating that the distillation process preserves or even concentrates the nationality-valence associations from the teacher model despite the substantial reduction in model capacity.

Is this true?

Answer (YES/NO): NO